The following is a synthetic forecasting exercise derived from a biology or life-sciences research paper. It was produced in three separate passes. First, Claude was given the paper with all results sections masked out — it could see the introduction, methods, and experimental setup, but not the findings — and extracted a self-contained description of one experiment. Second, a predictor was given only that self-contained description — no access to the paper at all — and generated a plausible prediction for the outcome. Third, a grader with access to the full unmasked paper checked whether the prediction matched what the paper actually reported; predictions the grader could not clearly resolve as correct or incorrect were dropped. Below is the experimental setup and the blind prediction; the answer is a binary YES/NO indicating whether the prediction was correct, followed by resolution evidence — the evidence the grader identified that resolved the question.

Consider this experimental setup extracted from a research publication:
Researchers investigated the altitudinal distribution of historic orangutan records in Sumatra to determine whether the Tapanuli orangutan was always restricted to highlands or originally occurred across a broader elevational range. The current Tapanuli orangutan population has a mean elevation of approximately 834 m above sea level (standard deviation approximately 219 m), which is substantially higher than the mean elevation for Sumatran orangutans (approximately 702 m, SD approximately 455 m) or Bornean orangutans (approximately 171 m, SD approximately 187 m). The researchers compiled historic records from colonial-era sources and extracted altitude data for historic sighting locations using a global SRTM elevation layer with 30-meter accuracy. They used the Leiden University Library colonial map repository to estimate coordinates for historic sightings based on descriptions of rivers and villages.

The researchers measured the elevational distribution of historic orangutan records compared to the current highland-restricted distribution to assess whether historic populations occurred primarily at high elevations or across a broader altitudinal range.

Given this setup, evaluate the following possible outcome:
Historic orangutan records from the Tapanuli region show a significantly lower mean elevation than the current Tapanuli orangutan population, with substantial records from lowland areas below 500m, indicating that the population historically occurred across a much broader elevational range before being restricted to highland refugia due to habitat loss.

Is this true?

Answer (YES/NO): YES